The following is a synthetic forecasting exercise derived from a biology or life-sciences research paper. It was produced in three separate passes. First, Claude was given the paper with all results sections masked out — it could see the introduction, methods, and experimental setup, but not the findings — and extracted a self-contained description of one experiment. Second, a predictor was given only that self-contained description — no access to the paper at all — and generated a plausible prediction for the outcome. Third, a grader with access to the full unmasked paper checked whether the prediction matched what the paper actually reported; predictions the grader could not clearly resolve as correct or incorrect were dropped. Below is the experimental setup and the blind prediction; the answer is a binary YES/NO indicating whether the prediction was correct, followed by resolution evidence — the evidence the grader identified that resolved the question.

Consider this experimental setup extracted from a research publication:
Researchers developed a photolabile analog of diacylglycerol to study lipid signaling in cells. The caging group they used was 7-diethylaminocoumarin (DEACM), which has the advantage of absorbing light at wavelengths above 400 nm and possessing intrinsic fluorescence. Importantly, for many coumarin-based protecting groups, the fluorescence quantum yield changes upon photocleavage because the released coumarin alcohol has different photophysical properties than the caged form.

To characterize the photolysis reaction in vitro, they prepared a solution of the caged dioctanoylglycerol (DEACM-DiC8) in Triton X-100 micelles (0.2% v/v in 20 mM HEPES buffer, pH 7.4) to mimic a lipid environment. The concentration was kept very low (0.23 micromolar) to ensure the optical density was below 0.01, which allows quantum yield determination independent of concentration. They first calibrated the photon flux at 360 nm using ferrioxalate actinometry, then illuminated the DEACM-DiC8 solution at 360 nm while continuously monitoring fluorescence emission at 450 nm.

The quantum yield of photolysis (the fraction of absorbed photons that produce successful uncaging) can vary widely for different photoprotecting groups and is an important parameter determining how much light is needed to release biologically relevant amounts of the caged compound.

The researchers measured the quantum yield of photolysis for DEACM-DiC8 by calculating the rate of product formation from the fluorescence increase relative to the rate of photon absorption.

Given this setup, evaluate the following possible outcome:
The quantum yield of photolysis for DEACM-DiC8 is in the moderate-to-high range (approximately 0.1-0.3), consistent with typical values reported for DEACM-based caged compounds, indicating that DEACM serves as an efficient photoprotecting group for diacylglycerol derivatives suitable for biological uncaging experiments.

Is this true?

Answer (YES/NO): NO